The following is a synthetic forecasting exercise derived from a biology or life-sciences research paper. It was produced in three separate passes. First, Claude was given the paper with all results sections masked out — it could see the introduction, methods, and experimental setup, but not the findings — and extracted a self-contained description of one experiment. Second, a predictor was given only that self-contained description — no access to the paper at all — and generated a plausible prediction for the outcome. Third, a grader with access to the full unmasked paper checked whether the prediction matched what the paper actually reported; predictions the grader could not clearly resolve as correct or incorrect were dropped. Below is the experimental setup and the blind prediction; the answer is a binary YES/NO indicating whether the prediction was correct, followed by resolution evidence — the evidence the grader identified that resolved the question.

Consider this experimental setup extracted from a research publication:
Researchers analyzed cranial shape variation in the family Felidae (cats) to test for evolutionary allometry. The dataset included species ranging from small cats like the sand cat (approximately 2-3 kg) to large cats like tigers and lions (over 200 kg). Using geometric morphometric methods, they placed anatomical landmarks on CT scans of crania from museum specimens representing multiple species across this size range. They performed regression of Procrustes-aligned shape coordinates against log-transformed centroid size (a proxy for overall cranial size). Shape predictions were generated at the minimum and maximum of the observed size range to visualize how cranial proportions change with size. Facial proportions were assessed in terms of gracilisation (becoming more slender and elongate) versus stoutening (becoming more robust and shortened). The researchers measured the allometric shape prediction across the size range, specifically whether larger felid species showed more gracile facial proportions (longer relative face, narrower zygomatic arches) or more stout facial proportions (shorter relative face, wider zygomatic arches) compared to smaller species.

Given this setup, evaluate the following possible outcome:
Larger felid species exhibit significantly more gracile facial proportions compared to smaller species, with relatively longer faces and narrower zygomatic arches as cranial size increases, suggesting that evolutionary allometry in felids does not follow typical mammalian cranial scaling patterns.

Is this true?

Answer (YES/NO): NO